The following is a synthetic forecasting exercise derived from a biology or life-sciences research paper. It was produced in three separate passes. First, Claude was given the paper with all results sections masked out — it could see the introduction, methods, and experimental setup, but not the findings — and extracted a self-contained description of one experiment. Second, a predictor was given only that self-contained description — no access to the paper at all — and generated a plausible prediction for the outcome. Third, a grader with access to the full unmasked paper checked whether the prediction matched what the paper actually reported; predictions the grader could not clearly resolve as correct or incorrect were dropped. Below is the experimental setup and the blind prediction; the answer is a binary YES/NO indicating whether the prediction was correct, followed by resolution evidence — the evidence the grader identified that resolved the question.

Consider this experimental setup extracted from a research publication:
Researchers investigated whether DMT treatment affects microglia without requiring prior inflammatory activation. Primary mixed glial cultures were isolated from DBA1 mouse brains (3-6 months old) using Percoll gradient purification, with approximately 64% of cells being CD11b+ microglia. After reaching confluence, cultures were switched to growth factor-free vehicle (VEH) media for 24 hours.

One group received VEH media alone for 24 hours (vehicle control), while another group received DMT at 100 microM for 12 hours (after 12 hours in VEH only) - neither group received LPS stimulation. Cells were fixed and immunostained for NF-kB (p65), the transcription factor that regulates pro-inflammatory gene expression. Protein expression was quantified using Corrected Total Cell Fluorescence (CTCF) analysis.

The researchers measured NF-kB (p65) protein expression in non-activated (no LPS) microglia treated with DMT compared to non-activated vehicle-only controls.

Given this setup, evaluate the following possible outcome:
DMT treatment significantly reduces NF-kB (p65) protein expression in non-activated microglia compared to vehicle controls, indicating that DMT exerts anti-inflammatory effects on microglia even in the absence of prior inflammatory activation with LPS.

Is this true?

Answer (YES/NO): YES